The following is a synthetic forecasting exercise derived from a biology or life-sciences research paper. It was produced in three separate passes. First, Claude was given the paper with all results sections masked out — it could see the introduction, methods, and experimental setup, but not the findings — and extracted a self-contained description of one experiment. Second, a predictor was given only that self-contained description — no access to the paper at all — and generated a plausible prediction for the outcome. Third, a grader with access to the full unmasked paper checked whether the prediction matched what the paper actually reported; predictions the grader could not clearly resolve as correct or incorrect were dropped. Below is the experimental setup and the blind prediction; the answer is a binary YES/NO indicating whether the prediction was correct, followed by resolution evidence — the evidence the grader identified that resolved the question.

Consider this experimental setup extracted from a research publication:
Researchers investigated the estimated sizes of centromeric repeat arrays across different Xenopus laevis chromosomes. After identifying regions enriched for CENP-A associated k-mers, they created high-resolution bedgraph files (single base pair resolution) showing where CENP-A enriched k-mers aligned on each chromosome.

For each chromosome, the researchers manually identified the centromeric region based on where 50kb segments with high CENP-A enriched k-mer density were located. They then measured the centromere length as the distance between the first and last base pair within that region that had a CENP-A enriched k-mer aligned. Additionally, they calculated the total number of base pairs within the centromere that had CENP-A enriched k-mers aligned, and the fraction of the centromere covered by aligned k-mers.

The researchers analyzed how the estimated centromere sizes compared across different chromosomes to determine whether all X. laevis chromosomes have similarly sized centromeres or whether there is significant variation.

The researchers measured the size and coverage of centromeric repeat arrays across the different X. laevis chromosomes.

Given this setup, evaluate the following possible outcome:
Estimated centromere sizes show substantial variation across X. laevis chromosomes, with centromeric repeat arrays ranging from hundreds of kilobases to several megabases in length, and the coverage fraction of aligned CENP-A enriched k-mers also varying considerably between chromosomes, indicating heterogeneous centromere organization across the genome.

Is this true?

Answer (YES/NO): NO